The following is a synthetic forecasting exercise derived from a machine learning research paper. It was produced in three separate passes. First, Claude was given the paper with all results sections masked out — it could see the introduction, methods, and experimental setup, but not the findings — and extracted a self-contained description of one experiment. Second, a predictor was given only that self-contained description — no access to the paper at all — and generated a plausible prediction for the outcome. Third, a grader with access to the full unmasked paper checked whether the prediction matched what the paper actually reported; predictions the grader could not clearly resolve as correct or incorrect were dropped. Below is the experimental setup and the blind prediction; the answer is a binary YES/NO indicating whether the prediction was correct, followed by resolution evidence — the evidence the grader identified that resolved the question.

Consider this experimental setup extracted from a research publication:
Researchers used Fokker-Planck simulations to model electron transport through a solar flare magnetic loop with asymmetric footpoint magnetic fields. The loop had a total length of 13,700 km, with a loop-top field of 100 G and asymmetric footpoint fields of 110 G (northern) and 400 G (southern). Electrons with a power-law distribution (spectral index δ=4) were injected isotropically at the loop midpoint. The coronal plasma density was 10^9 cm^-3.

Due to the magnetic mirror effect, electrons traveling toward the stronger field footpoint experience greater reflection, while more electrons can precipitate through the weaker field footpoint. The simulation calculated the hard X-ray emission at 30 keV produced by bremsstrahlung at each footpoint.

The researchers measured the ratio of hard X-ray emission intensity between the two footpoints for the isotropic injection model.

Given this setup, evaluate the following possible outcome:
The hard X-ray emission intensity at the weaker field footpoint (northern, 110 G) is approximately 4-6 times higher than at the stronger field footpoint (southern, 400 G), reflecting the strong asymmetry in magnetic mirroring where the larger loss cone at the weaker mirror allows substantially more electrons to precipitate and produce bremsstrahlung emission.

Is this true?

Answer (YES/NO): NO